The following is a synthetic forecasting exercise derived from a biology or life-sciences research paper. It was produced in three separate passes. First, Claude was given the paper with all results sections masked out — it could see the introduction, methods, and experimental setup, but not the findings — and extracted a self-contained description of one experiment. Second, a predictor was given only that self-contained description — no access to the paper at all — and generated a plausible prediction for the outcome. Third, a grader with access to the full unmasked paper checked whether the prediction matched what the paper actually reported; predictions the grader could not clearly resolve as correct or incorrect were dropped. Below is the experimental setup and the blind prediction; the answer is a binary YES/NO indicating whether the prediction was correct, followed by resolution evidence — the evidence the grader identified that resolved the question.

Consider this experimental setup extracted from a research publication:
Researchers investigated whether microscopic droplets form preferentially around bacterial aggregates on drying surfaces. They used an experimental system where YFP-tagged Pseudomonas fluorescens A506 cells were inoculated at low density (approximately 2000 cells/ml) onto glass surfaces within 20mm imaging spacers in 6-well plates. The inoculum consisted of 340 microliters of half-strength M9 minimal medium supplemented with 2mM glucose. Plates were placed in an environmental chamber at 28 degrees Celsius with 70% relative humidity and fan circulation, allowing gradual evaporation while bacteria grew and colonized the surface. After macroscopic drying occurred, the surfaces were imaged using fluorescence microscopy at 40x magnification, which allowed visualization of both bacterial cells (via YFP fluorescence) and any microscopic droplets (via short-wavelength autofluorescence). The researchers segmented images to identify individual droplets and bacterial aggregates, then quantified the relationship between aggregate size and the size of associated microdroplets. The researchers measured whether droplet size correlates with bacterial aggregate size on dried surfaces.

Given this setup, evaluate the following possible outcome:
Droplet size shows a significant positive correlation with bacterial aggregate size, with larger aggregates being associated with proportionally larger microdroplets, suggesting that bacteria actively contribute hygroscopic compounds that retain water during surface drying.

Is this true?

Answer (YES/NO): NO